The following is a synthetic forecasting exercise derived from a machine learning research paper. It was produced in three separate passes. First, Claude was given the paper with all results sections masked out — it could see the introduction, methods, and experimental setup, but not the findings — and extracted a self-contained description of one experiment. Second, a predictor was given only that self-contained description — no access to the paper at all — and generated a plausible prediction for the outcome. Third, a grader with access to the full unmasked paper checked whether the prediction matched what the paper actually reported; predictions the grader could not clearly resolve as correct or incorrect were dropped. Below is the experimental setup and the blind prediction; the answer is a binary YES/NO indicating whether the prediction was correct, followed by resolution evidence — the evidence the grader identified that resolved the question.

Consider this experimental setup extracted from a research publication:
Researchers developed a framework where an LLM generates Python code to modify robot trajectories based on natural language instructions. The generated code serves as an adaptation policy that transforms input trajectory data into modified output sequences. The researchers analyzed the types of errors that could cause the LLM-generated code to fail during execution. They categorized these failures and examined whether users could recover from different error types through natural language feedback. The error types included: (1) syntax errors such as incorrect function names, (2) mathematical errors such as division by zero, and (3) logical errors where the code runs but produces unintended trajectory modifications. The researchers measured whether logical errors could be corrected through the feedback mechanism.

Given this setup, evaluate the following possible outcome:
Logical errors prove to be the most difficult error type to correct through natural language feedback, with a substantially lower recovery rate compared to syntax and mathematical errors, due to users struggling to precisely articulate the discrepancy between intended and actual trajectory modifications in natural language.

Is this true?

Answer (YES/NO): NO